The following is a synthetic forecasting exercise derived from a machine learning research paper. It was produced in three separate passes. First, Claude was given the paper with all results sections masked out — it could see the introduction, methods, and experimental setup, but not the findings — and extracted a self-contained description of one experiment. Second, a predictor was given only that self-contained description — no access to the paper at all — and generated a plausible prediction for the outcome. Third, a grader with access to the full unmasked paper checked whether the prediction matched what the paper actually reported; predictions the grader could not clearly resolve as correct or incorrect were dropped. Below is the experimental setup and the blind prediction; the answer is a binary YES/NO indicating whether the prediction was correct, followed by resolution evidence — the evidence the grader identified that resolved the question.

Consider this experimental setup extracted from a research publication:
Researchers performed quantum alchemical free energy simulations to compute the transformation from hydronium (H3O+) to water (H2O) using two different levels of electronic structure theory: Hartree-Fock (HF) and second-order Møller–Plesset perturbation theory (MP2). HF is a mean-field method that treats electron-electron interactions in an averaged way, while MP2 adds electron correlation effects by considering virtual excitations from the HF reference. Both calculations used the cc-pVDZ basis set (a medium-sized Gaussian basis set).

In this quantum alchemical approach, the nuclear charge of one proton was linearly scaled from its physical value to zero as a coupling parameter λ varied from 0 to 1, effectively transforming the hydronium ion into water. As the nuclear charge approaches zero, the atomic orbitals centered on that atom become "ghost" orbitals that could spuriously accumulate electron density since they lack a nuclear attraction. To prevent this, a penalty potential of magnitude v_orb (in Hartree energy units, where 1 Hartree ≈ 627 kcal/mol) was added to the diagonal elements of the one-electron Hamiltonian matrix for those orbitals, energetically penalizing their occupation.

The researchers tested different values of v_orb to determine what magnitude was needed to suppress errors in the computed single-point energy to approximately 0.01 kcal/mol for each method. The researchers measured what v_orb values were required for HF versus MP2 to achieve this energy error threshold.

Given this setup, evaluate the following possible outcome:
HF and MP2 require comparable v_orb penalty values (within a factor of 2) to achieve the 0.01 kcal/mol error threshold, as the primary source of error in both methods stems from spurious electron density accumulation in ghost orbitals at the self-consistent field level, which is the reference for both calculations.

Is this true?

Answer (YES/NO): NO